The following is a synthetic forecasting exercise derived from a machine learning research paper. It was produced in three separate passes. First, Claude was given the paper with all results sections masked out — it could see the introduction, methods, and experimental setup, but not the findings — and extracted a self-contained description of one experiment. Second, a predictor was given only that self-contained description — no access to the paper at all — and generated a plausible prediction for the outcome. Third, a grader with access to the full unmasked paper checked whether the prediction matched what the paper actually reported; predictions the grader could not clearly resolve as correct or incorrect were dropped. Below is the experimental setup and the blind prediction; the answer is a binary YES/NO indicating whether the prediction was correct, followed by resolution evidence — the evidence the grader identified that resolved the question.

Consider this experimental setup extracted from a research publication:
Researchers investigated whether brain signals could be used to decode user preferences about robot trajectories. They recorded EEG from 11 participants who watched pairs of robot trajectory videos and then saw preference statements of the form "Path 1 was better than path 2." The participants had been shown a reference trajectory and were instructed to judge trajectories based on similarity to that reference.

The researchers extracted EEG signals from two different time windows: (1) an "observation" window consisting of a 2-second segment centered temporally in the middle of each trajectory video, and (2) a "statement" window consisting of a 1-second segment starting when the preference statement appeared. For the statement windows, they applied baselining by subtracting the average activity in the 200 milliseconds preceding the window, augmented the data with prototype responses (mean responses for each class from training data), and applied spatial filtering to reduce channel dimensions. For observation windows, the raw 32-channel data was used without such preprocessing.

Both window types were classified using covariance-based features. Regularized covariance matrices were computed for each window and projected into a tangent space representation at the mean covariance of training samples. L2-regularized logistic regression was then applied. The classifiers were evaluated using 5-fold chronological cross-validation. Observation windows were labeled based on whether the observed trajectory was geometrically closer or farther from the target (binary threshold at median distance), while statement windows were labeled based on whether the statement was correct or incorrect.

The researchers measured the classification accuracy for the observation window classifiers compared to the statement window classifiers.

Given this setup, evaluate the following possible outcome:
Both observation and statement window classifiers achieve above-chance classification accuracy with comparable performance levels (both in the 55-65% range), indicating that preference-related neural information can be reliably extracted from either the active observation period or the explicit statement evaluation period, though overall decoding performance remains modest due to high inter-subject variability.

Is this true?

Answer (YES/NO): NO